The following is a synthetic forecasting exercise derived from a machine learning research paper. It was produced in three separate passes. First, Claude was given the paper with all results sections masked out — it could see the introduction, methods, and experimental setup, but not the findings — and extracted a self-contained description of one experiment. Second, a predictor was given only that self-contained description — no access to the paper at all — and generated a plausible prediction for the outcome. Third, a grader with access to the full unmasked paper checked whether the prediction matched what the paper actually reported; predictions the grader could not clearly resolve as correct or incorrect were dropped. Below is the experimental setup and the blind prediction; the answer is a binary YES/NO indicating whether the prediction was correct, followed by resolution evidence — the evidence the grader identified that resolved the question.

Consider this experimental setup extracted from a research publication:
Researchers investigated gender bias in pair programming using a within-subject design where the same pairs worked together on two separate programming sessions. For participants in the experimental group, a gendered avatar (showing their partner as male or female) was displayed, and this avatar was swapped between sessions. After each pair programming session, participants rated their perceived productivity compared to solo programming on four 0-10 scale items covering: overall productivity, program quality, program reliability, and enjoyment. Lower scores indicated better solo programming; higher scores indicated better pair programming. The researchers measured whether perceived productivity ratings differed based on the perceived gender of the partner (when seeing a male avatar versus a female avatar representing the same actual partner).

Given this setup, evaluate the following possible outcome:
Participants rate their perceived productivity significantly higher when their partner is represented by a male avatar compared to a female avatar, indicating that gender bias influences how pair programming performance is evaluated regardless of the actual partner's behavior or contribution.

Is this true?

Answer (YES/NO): NO